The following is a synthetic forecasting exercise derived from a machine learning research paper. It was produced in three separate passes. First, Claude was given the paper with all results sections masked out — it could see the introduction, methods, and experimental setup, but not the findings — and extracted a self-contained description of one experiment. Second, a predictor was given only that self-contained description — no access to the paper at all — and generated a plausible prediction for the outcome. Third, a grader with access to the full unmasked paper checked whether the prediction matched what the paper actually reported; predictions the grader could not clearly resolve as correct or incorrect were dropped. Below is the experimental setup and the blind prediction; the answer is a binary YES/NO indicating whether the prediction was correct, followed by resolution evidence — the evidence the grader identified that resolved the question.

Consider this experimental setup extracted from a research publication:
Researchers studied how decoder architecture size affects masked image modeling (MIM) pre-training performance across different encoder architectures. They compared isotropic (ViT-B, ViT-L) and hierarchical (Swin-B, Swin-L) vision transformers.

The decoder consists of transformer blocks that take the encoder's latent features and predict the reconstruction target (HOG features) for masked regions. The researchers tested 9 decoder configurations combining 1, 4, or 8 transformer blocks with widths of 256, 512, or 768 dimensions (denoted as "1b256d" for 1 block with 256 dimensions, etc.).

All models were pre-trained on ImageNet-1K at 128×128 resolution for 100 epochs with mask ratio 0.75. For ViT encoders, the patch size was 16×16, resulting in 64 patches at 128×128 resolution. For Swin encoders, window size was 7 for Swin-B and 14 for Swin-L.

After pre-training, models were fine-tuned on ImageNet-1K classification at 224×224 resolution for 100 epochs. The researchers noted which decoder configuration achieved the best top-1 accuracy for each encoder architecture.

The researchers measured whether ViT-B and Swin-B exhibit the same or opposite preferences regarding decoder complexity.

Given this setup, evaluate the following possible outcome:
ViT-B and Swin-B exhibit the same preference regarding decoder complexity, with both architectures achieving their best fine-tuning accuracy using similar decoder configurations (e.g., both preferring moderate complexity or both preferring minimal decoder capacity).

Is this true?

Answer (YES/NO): NO